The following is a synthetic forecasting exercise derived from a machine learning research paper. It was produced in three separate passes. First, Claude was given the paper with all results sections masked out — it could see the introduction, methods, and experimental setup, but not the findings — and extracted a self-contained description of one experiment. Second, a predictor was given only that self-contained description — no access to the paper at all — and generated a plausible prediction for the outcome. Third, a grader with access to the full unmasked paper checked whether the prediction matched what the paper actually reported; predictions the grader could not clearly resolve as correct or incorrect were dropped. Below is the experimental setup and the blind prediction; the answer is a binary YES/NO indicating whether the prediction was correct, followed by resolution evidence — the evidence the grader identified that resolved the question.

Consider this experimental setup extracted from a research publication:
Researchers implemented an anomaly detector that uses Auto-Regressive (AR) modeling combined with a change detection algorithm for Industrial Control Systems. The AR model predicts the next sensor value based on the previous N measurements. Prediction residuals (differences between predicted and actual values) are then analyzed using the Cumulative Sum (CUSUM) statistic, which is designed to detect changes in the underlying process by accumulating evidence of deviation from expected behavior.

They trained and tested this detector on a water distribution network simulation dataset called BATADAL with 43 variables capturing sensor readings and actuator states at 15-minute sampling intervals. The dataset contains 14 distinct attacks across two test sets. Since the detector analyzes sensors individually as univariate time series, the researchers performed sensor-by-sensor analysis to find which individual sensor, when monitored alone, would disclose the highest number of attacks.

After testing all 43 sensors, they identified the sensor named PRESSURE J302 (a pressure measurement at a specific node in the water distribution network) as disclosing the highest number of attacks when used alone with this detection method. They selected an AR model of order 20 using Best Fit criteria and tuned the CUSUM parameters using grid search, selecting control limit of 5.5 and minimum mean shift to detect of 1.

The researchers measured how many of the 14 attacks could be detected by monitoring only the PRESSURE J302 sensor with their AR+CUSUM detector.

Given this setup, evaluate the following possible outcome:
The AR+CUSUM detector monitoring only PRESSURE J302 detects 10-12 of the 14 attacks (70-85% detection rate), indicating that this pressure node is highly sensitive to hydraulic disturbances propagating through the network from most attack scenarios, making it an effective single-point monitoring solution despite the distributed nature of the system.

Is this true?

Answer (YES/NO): NO